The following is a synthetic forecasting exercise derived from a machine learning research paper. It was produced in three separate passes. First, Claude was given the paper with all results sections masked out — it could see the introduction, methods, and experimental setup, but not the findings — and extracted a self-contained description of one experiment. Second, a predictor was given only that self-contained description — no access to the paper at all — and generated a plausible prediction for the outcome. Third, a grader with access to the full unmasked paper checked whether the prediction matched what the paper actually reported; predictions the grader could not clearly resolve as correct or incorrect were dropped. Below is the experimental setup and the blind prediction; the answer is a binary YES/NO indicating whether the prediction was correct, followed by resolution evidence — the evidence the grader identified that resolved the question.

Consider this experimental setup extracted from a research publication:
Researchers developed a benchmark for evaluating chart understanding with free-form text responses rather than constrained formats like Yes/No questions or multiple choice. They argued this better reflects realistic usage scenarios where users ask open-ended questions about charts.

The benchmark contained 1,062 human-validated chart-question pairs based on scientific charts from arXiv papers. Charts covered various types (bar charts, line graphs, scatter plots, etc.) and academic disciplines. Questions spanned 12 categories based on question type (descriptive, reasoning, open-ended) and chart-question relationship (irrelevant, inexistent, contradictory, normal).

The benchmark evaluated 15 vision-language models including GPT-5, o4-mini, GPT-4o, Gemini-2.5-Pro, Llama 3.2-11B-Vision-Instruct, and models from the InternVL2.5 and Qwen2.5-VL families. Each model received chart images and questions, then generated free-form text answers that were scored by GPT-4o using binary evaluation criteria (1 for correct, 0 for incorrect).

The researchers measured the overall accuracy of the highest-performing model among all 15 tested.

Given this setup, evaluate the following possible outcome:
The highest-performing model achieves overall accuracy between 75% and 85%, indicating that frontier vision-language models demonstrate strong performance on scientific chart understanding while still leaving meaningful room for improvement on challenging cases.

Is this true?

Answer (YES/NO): NO